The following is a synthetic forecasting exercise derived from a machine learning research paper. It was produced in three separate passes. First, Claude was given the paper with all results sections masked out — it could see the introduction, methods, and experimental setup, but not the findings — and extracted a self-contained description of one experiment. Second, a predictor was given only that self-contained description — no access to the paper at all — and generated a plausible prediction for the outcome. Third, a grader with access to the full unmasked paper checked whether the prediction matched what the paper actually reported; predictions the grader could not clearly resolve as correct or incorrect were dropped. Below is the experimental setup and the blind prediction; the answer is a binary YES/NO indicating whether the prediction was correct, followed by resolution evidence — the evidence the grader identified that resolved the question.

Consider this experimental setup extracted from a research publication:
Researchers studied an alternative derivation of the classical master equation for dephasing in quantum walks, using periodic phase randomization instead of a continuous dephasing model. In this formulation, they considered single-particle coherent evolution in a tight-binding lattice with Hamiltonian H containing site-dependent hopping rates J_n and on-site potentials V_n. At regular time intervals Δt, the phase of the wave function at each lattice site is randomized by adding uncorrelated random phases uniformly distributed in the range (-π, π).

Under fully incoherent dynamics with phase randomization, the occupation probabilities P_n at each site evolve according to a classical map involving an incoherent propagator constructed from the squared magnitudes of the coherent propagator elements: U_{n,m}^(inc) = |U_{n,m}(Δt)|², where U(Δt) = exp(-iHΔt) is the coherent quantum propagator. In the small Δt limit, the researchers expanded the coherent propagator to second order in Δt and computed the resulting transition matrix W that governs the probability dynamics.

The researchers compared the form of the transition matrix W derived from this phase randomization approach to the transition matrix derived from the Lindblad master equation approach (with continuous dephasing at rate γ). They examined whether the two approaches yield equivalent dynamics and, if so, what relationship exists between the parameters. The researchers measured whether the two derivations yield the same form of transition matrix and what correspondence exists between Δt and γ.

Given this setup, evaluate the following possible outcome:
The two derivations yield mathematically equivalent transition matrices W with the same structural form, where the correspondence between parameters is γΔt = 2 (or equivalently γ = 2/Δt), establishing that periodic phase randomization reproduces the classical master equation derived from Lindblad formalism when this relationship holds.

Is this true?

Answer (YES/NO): YES